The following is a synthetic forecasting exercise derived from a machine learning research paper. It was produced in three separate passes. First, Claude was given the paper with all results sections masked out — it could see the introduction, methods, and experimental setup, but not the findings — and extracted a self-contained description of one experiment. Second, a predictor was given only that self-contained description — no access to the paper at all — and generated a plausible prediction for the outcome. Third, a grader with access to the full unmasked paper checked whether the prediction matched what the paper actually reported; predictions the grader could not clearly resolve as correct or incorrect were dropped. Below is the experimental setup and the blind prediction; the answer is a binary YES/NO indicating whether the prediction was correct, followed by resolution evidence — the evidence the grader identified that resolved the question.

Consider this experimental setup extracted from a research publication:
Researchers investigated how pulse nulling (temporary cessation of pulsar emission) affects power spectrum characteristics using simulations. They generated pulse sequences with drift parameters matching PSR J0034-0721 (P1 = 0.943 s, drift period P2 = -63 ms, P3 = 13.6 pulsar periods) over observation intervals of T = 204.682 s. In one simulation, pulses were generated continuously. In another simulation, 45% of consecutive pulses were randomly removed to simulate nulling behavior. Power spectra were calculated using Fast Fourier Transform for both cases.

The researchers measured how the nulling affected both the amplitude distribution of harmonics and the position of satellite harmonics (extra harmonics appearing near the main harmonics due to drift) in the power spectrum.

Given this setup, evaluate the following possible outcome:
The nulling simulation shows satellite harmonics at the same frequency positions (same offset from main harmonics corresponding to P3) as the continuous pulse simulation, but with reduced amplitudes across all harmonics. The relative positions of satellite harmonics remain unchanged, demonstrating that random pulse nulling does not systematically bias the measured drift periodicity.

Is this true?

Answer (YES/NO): YES